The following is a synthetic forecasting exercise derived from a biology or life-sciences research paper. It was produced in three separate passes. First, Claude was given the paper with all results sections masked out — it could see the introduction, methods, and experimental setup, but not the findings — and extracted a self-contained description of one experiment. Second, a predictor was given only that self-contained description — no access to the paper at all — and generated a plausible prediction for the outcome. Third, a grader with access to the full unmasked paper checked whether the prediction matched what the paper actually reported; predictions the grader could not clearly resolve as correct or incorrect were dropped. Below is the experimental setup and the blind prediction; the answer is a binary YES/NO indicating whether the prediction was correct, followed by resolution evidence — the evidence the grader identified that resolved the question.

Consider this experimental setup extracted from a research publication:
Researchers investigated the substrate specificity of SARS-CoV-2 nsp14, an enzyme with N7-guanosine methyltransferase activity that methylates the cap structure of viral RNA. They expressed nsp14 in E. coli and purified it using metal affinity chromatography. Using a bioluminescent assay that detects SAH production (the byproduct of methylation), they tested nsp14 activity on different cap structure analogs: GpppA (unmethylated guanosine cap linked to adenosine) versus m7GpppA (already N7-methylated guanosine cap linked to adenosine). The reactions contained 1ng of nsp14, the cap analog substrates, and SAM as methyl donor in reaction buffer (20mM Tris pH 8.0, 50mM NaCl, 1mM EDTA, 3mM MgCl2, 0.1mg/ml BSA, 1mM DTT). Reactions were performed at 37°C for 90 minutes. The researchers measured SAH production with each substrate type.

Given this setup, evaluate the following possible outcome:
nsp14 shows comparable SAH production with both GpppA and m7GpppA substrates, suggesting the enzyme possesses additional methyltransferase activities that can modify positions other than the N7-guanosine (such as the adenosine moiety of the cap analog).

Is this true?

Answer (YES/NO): NO